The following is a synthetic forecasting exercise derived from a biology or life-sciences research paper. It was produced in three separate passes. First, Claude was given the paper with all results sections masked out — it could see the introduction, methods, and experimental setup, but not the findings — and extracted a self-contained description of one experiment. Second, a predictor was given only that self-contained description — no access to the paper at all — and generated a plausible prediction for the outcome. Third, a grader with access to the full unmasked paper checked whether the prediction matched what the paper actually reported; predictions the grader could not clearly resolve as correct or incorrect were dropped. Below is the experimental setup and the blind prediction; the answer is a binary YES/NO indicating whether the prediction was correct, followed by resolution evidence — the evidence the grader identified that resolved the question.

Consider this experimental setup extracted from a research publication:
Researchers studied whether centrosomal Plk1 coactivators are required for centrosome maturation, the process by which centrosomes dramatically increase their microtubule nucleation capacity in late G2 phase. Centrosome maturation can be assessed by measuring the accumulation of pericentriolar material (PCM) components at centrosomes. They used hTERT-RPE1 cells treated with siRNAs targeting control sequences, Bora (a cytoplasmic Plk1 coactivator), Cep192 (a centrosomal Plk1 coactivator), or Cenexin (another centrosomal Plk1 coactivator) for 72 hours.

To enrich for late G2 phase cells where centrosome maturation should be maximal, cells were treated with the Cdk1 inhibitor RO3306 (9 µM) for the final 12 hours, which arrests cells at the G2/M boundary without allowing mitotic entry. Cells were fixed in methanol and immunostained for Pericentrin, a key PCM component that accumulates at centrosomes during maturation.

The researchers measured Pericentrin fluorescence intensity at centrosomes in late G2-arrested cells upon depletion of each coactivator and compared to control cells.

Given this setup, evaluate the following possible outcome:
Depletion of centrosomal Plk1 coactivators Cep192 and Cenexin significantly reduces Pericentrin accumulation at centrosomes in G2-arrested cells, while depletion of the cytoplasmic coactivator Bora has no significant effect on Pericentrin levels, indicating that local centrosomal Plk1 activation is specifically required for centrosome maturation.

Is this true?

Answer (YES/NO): NO